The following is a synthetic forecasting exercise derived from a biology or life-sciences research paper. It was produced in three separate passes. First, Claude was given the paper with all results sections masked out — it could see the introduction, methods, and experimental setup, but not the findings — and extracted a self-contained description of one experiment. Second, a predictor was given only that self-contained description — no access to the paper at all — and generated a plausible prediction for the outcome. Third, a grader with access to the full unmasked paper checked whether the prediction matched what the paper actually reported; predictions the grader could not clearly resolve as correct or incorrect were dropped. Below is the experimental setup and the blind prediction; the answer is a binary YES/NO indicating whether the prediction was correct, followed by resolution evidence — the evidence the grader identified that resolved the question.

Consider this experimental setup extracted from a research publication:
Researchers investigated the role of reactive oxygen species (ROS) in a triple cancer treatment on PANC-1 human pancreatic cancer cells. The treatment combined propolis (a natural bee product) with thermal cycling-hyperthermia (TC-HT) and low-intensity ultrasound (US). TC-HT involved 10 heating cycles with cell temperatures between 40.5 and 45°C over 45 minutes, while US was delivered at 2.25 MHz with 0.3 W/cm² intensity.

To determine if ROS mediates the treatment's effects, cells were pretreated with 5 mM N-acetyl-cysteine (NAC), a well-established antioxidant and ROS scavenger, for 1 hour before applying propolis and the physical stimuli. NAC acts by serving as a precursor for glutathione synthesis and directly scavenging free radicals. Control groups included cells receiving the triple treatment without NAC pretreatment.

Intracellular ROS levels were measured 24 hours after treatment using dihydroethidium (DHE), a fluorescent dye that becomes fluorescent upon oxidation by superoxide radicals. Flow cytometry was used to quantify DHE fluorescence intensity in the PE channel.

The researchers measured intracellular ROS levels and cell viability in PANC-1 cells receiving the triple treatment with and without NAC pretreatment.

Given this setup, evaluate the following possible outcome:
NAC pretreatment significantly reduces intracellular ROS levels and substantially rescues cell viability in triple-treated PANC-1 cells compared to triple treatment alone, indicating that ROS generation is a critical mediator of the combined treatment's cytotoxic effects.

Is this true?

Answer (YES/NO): YES